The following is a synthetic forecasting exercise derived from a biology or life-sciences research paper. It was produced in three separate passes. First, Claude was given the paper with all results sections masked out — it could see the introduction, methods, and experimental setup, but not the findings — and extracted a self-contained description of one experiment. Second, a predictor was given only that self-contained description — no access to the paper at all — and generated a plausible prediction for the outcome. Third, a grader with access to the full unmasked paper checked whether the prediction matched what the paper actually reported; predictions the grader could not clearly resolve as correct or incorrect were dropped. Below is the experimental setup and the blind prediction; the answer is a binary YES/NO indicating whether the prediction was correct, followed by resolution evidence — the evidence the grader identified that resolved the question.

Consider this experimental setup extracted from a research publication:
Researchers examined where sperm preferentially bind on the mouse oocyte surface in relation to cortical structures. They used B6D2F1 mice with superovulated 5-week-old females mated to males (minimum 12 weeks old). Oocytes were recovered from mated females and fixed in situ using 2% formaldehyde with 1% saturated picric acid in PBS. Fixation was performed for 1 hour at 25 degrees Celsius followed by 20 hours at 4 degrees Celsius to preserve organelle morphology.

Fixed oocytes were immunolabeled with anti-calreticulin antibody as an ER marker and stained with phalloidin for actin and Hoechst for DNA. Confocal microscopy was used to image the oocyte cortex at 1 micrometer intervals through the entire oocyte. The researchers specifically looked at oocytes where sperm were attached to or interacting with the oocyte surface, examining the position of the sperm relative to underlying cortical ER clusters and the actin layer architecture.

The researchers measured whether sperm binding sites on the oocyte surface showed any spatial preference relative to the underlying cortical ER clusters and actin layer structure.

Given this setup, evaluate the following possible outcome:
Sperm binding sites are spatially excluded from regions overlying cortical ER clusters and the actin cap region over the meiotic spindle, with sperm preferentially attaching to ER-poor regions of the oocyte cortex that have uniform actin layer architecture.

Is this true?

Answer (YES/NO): NO